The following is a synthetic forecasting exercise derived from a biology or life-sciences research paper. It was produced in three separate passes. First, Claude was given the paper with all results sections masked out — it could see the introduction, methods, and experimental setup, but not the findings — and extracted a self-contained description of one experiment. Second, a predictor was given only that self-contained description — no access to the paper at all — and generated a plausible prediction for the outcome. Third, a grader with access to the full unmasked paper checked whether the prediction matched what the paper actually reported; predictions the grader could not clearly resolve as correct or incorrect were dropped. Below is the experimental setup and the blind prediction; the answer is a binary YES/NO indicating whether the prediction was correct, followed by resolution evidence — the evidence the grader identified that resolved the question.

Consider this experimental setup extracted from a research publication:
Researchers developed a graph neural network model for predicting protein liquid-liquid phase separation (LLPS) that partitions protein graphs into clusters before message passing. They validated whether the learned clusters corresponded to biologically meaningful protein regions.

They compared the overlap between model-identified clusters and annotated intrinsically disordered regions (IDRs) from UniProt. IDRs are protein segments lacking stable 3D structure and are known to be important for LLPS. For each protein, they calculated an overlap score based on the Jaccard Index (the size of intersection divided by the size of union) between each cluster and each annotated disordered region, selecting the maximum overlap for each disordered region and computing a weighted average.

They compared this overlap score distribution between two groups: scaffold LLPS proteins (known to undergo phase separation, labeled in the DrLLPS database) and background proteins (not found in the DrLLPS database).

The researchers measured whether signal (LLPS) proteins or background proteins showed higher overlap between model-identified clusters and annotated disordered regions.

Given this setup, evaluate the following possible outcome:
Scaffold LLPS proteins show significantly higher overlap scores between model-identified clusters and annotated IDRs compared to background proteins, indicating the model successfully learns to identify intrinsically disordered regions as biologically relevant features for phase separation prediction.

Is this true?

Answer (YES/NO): YES